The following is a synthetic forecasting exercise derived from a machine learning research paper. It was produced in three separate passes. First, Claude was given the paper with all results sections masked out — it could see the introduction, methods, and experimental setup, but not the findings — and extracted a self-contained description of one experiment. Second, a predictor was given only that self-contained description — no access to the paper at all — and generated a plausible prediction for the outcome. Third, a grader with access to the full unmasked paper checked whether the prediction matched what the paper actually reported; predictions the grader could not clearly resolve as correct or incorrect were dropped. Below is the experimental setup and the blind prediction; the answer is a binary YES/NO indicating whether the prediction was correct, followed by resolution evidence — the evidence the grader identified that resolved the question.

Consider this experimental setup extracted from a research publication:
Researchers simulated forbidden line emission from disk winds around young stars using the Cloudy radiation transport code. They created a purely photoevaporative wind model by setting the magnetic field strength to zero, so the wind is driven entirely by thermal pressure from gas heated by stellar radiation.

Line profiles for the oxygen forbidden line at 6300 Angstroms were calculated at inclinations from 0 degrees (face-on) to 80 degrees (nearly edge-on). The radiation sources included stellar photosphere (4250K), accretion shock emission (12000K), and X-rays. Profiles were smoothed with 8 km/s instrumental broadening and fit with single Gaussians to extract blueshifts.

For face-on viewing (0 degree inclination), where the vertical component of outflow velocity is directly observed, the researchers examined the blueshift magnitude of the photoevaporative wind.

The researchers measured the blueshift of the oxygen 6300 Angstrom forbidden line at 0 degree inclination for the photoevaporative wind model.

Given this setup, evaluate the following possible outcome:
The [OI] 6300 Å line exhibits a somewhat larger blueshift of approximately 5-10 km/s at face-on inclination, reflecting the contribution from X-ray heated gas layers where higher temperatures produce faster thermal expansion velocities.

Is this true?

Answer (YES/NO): NO